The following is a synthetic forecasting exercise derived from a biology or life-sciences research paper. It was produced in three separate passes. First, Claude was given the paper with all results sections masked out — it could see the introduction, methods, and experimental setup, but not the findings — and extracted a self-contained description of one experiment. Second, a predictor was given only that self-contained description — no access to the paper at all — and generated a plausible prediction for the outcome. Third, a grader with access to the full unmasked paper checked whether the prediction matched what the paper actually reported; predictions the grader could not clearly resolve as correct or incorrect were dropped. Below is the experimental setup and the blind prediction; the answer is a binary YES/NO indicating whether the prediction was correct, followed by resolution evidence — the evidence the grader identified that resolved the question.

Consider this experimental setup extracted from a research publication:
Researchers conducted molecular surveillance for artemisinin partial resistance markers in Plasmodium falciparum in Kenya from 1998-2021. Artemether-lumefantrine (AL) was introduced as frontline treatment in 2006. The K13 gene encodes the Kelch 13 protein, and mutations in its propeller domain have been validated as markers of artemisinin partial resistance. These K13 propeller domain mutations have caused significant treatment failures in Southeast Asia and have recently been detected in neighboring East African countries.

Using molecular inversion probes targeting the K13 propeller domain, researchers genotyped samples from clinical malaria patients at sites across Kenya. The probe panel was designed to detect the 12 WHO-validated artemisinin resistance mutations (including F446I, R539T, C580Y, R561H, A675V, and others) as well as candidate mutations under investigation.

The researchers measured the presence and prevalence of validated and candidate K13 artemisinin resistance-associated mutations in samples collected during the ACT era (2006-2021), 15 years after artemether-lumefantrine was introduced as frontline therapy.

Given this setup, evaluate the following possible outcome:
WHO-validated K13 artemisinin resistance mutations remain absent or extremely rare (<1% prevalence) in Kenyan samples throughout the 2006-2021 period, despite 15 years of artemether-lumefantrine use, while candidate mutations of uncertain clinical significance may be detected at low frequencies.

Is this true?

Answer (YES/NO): YES